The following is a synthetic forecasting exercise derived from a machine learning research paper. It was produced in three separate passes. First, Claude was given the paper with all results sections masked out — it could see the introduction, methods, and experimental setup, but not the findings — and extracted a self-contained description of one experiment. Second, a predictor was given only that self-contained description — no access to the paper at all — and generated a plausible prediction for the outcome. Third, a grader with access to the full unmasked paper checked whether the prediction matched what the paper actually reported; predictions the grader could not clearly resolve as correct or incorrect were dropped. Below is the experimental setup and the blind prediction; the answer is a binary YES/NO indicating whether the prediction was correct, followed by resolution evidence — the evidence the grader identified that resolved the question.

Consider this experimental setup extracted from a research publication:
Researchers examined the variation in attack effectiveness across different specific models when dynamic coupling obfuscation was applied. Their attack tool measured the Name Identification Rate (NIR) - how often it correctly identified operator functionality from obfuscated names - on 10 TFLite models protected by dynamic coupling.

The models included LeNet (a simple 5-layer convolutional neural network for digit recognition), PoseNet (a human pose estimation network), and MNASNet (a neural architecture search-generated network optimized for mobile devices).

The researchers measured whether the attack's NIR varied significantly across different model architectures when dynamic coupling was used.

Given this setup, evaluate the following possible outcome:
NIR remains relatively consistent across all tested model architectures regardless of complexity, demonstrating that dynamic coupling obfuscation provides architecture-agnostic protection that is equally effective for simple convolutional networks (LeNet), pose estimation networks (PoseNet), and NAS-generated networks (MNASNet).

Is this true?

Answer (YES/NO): NO